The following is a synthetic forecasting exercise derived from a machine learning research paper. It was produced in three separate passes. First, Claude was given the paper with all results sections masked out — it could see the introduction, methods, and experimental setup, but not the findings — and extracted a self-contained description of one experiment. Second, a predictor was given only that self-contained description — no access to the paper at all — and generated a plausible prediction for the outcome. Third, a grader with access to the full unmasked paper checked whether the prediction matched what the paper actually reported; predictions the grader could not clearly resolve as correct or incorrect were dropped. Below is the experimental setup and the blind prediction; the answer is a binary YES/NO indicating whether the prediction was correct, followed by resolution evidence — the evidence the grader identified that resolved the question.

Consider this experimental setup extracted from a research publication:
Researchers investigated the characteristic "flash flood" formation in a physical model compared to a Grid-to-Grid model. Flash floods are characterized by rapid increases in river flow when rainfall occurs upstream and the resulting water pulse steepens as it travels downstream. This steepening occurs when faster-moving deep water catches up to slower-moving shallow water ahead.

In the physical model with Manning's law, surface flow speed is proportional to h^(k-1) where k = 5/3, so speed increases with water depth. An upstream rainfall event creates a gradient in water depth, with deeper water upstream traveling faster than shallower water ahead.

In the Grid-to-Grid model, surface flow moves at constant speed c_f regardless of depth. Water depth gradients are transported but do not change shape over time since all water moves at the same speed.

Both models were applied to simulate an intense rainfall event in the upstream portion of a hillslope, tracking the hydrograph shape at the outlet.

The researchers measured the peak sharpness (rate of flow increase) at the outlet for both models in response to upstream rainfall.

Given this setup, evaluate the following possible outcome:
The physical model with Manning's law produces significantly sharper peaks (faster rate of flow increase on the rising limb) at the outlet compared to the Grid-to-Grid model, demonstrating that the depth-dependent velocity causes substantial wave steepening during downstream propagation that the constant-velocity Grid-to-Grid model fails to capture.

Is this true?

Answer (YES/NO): YES